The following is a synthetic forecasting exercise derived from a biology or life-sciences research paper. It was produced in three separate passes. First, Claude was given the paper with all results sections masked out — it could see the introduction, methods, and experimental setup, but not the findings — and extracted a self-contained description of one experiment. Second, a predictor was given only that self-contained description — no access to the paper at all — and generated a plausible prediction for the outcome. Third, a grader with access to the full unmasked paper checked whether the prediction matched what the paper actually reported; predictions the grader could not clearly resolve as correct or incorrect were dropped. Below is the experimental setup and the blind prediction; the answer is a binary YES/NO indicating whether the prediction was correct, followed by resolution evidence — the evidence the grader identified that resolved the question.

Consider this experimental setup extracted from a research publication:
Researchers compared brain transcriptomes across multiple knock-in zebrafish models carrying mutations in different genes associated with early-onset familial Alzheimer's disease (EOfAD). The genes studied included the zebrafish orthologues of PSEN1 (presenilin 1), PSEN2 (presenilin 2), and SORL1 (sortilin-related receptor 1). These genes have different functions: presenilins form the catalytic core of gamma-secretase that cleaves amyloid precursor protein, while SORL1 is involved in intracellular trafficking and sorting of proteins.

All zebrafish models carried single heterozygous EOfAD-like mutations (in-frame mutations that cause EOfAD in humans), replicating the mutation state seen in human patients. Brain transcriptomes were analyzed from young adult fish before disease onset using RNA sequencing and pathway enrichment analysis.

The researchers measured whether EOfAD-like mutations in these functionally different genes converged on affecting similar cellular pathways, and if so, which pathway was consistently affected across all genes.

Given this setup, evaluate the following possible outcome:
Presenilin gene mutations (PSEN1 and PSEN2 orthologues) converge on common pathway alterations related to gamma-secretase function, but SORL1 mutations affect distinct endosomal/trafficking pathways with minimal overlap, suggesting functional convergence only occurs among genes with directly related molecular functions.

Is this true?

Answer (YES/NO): NO